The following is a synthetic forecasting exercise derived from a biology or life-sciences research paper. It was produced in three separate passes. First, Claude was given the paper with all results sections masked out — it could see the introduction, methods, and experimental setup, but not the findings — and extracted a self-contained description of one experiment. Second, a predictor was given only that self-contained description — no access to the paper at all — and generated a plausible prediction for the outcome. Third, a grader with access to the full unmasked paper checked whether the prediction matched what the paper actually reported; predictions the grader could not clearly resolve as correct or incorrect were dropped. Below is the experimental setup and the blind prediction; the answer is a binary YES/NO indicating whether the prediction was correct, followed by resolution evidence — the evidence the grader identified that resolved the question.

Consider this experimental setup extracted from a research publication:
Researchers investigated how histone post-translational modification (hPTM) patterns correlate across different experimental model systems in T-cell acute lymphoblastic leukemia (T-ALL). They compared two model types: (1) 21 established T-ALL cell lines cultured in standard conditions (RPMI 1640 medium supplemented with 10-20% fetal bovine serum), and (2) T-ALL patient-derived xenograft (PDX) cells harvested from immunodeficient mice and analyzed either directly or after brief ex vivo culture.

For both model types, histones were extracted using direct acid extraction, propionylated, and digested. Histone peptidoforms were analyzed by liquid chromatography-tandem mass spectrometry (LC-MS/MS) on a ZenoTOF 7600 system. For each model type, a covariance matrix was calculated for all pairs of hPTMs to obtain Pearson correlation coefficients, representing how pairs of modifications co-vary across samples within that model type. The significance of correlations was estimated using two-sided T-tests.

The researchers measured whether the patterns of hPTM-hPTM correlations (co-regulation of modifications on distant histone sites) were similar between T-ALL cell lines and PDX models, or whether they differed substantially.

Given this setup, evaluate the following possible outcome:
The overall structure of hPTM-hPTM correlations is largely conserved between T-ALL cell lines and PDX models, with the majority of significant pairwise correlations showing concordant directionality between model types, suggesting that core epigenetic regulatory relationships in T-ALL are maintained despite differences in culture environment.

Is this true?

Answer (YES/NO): NO